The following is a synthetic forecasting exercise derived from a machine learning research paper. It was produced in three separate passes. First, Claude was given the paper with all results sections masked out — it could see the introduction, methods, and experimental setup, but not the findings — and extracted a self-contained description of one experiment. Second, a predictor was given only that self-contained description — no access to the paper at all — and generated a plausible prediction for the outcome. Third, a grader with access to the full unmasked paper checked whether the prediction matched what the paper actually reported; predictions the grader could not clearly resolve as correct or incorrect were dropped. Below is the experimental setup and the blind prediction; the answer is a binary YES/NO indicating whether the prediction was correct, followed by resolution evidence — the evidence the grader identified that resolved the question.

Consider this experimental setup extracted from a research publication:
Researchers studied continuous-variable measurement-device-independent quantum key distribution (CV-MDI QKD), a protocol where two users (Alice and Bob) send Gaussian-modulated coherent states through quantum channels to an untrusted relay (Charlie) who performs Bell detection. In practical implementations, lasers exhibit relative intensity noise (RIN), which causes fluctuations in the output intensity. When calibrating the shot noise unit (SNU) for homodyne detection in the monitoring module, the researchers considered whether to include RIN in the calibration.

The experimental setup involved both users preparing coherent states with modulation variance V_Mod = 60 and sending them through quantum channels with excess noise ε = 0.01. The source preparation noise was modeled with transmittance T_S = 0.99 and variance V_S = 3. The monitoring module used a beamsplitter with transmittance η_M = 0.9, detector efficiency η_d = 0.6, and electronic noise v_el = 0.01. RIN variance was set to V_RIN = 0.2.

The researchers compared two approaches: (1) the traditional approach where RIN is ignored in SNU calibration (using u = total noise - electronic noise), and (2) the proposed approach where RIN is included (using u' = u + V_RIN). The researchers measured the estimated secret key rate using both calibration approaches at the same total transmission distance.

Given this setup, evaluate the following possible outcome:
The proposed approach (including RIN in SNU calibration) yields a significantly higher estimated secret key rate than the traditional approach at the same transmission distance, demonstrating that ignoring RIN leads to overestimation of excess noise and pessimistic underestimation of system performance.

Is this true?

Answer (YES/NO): NO